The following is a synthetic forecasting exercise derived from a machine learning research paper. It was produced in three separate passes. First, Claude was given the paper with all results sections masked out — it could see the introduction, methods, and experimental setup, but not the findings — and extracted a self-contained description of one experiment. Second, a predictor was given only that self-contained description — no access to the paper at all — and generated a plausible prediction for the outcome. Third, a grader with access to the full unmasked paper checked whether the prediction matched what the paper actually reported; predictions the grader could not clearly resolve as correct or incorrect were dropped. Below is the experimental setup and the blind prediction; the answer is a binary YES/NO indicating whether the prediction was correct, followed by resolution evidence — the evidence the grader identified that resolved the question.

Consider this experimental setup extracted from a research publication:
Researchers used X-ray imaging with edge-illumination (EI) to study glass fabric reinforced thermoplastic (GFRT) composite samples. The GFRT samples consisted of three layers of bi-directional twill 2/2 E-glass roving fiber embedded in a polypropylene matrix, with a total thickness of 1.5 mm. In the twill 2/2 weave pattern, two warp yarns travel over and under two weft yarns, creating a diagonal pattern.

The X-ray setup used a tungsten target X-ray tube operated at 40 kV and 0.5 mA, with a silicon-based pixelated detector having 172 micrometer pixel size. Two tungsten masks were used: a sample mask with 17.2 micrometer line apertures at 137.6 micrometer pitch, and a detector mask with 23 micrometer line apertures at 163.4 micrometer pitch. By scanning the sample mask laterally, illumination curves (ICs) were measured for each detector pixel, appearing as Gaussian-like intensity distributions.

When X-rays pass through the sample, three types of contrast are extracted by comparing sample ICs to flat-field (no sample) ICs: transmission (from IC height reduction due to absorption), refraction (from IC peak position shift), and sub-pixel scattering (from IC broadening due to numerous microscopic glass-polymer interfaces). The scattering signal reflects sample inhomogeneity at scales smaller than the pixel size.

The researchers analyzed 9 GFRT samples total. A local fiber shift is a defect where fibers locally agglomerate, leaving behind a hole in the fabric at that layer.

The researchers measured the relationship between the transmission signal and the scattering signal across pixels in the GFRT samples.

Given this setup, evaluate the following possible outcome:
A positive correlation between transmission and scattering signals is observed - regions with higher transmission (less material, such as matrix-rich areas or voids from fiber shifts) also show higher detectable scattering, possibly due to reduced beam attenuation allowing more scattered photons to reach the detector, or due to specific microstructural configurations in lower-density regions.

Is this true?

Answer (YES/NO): NO